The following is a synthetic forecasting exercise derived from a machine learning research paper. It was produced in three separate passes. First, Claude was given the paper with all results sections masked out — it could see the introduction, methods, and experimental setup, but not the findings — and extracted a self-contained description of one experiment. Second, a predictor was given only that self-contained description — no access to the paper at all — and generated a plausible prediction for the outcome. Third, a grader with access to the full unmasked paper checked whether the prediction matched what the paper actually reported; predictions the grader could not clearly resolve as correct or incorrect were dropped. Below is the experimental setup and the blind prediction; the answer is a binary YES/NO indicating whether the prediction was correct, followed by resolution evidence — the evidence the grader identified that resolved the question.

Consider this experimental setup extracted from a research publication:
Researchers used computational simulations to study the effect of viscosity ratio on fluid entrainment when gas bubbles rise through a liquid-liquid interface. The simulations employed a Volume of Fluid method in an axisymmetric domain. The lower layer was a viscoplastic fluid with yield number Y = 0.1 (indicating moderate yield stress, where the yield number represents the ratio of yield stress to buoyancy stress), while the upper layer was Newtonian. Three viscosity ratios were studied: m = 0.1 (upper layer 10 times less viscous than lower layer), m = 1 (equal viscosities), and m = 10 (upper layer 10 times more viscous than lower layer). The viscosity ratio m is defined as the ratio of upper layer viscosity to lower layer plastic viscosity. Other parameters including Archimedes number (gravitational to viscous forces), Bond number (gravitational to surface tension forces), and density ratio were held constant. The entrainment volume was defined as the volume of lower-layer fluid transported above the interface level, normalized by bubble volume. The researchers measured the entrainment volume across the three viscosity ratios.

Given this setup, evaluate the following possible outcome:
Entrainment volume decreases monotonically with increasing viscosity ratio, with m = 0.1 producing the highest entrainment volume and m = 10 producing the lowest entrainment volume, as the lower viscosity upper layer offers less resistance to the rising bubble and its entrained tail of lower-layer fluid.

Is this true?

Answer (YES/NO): YES